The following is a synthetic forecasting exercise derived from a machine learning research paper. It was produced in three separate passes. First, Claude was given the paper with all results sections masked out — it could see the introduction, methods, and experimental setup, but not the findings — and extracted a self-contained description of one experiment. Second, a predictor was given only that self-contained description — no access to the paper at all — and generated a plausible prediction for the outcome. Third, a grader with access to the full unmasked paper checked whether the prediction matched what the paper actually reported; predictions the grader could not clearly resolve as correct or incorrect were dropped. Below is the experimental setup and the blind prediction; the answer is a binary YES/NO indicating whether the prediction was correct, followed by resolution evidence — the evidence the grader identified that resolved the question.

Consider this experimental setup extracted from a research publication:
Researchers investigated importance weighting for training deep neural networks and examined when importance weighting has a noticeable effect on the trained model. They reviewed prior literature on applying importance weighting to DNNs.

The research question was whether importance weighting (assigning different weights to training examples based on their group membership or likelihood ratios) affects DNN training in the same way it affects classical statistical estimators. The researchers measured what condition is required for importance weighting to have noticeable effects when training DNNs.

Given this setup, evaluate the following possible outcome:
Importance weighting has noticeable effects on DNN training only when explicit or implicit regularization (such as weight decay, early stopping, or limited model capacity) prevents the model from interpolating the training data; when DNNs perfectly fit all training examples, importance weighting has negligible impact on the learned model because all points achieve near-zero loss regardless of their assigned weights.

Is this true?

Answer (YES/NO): YES